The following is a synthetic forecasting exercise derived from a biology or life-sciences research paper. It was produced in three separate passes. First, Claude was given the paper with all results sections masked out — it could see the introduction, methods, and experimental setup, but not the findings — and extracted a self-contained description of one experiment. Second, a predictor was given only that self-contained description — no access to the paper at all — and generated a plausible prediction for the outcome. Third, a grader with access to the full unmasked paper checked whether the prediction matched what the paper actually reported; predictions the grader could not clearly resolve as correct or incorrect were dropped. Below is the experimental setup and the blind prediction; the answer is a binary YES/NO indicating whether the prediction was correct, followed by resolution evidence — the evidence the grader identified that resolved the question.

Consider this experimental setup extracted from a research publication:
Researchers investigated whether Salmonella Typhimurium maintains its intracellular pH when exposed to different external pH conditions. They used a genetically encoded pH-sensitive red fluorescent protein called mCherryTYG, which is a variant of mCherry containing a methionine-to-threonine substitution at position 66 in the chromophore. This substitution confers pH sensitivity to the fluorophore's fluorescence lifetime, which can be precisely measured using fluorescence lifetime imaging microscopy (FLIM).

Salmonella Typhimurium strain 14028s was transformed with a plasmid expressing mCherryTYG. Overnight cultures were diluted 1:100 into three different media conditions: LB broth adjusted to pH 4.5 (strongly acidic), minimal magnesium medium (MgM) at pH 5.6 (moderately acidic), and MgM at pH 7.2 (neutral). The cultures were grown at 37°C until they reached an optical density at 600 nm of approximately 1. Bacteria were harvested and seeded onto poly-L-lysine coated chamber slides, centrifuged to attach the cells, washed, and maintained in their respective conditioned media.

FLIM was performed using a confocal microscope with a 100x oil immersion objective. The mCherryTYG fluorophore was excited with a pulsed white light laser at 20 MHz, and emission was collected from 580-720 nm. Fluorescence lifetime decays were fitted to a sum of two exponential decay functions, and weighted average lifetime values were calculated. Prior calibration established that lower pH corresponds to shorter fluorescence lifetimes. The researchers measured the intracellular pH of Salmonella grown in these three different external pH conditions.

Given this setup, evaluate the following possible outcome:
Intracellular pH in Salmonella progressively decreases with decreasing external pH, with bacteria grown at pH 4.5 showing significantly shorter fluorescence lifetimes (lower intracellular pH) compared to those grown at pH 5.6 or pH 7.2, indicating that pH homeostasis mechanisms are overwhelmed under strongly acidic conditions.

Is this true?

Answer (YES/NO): NO